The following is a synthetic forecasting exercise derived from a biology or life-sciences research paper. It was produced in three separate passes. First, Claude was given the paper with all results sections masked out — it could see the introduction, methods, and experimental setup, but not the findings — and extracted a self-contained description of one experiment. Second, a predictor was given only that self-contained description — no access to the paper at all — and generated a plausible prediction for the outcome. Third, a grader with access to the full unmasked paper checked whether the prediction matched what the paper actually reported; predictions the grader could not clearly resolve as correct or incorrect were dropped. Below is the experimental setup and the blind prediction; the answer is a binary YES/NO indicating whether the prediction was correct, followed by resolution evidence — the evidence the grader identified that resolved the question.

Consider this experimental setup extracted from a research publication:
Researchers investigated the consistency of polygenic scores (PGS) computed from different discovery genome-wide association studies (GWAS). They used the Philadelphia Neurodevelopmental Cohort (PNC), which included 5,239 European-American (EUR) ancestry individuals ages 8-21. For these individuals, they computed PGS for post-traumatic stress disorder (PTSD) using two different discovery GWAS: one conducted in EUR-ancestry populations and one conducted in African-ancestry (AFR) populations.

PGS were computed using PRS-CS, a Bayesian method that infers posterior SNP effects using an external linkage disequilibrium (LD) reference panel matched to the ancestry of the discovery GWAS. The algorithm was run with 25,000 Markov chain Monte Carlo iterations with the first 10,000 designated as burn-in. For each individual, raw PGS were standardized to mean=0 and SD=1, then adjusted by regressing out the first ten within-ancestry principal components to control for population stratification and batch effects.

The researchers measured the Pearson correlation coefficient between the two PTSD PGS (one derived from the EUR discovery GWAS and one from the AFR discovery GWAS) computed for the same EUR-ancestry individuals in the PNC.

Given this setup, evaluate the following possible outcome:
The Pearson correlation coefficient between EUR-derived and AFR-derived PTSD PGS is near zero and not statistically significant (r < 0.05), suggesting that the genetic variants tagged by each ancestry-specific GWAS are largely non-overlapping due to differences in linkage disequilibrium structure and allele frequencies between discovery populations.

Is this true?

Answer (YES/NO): NO